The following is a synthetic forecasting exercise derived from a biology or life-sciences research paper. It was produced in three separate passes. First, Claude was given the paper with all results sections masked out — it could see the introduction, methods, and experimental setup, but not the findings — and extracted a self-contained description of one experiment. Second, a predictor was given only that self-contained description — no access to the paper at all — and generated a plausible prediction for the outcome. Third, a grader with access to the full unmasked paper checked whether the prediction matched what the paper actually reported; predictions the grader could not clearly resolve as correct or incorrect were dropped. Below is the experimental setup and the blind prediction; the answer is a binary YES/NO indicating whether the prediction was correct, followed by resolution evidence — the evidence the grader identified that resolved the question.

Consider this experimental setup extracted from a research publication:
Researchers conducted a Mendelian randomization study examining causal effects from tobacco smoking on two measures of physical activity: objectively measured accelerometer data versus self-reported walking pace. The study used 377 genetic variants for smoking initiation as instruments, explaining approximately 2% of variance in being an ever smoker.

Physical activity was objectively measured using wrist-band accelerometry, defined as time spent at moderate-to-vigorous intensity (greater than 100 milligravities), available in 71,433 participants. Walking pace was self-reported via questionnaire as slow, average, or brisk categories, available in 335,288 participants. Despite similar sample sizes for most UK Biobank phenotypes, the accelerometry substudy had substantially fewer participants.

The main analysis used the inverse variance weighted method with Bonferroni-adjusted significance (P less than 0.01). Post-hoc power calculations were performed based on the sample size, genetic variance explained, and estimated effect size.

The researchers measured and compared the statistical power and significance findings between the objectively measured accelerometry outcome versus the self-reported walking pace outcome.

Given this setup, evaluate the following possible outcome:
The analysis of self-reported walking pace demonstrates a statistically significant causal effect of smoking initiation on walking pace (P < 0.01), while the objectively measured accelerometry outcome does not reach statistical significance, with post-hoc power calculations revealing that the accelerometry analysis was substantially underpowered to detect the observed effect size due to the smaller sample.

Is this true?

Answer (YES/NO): NO